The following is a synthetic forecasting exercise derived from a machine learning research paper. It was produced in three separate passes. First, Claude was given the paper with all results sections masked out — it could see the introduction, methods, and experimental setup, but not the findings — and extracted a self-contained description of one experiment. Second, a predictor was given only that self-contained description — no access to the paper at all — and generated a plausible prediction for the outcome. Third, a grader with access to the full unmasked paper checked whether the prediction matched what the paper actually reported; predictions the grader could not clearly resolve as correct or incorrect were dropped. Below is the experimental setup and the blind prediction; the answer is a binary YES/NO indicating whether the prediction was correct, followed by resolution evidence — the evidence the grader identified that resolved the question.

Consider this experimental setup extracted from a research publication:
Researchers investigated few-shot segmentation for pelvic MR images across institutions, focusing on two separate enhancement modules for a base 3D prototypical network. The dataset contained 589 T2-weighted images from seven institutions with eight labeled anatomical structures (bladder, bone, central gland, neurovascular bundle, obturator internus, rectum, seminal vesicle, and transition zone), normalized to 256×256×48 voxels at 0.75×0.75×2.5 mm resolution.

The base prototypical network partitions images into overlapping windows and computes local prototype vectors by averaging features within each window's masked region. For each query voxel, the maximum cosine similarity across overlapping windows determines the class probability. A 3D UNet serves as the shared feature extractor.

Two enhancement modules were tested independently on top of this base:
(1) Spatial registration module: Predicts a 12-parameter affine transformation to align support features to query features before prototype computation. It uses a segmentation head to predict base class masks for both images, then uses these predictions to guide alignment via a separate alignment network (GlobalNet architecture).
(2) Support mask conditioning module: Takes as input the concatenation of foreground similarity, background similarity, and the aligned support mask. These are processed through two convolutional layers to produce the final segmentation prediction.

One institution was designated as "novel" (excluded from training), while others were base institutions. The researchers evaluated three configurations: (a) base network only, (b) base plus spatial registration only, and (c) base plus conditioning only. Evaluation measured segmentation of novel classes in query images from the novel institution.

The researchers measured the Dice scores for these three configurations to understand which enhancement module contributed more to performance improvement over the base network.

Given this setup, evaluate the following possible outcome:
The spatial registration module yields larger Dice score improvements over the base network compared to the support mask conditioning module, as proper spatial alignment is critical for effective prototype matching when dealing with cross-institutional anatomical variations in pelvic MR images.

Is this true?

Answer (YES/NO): NO